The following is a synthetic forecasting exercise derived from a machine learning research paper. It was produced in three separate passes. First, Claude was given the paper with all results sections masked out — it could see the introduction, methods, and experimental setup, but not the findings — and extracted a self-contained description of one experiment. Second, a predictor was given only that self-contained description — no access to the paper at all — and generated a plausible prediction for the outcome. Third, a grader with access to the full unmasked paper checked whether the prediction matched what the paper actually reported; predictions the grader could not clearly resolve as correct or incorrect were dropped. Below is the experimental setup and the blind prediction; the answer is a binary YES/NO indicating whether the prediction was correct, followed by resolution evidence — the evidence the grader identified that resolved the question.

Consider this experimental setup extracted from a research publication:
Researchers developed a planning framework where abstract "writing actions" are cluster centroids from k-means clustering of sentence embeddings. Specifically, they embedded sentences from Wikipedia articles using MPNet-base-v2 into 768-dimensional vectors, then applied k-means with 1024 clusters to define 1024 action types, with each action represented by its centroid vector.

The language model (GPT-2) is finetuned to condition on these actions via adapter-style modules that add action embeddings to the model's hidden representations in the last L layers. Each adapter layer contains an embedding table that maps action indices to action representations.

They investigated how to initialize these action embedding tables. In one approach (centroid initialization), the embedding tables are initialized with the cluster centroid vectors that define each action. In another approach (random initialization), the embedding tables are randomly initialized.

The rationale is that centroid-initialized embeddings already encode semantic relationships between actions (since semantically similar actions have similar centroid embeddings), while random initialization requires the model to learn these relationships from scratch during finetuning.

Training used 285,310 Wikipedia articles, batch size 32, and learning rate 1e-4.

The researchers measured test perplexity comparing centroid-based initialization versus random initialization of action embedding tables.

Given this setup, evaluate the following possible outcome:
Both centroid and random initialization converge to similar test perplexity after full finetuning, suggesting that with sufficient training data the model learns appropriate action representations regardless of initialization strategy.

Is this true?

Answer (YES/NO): NO